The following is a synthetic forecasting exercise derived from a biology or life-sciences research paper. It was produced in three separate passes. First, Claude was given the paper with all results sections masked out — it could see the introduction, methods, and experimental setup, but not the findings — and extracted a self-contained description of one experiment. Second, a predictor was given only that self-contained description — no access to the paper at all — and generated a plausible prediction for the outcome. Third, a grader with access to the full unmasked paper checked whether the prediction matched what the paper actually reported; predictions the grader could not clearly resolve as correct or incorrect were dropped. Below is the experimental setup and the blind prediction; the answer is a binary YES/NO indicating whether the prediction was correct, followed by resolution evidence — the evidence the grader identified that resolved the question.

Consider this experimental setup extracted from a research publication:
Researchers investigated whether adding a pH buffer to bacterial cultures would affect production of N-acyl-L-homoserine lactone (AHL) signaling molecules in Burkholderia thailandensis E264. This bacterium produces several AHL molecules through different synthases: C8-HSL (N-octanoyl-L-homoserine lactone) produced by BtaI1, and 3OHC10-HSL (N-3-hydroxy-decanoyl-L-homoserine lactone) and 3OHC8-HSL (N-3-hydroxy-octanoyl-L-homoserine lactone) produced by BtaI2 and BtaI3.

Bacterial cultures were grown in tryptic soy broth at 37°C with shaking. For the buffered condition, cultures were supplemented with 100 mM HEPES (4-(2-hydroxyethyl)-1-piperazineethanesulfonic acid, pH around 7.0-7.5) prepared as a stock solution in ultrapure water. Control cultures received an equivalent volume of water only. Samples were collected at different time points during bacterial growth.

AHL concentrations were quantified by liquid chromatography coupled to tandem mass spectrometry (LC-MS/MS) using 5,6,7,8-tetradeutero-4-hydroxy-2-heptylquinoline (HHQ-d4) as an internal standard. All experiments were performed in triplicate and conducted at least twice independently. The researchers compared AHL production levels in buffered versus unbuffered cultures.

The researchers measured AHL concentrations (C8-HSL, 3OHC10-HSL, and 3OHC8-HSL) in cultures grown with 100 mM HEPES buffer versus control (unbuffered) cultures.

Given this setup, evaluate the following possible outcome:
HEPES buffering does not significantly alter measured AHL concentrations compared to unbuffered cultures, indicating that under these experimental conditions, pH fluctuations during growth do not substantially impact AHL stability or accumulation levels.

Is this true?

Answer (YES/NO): NO